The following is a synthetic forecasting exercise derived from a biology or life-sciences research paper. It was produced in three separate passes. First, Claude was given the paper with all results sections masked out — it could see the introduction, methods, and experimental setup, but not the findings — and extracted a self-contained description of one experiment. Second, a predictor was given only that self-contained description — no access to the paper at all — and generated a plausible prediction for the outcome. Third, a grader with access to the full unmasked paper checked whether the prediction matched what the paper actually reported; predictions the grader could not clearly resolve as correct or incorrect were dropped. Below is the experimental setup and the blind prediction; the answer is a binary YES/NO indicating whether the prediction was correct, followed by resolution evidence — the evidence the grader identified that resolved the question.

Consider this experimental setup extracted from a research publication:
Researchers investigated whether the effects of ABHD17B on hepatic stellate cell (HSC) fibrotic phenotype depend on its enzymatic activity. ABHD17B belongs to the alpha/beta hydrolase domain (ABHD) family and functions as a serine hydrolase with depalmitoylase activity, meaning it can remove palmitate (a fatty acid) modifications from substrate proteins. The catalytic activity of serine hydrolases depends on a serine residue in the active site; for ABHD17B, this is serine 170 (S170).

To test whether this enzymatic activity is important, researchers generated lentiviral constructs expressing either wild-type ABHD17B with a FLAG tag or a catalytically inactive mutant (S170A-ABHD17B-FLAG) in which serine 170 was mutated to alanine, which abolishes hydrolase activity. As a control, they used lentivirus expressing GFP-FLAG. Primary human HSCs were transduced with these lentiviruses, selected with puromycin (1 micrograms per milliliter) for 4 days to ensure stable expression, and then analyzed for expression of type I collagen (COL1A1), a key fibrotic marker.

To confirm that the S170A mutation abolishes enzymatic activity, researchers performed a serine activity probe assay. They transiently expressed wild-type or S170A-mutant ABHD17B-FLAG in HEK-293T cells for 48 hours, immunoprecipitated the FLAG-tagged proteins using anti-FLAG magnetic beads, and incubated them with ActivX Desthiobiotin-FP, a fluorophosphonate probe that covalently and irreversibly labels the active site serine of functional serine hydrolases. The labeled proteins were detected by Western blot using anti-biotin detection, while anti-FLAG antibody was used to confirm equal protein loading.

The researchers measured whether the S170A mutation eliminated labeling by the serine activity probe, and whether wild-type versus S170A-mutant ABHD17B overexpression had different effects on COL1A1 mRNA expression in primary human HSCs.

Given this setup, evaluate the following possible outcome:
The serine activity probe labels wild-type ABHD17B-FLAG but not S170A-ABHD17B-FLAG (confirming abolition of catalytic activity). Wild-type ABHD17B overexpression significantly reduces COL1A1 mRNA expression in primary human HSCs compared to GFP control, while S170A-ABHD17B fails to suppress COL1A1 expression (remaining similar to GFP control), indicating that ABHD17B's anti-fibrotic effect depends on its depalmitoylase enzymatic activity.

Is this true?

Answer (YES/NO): NO